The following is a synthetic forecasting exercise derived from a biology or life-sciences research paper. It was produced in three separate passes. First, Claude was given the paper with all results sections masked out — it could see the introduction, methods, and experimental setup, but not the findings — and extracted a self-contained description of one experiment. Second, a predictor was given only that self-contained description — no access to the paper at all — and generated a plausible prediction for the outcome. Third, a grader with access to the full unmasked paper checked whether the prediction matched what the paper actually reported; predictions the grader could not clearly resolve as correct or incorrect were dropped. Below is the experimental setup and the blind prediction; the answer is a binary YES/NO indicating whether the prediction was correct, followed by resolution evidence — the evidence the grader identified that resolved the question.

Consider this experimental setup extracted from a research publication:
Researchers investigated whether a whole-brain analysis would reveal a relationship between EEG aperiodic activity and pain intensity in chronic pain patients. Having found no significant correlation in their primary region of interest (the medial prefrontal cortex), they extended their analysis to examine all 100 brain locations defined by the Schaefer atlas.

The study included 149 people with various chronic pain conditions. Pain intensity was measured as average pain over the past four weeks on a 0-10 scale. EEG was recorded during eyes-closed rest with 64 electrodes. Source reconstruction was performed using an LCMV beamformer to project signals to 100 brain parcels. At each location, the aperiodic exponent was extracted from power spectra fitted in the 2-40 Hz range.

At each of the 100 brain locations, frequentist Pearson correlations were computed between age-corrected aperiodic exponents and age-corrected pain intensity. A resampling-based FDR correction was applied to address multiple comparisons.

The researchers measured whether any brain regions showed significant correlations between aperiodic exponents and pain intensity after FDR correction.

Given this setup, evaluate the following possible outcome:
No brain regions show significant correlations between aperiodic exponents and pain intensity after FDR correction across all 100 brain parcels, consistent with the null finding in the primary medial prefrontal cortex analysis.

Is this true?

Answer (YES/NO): YES